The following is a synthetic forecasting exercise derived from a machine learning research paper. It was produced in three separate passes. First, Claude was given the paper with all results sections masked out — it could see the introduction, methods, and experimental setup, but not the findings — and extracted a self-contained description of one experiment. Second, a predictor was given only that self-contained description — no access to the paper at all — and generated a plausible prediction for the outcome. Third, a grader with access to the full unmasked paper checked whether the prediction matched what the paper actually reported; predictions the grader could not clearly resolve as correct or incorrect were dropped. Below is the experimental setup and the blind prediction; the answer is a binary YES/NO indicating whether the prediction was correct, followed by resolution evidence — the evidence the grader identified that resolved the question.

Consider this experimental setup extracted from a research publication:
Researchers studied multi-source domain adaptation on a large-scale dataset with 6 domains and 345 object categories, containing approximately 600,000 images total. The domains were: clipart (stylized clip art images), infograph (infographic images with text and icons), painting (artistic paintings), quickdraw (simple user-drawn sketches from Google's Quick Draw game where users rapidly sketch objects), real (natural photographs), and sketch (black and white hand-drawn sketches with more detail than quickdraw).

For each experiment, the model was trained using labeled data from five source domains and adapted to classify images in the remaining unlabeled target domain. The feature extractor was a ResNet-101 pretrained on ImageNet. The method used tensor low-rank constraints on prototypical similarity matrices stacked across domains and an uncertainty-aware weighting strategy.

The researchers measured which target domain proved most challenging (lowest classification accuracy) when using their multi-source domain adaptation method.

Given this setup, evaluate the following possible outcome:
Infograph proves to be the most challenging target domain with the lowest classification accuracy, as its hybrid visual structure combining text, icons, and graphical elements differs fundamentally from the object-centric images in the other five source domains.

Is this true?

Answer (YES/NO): NO